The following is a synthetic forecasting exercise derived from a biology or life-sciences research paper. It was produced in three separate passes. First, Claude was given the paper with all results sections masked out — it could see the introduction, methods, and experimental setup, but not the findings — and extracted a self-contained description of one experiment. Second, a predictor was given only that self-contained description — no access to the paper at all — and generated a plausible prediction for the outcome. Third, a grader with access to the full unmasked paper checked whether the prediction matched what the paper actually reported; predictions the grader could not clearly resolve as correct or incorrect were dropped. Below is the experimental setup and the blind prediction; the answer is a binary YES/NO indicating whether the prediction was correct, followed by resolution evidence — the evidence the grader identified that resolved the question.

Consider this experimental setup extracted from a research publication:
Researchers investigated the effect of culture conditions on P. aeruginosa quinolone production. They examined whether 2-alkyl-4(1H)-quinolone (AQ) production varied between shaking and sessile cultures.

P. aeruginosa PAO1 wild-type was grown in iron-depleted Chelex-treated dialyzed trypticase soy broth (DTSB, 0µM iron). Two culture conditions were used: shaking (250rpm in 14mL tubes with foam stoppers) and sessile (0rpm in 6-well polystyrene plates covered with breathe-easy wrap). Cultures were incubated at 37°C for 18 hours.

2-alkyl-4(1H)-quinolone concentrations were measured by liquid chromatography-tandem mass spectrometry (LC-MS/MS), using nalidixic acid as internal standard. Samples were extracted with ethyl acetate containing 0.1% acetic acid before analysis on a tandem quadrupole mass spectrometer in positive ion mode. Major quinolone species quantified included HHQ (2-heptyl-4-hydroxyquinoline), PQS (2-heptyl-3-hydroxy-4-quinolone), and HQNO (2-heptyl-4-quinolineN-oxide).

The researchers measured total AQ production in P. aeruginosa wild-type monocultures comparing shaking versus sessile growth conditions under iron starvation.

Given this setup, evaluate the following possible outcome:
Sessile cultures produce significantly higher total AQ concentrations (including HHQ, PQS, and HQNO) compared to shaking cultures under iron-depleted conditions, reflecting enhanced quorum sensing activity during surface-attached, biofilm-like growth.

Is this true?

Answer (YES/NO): NO